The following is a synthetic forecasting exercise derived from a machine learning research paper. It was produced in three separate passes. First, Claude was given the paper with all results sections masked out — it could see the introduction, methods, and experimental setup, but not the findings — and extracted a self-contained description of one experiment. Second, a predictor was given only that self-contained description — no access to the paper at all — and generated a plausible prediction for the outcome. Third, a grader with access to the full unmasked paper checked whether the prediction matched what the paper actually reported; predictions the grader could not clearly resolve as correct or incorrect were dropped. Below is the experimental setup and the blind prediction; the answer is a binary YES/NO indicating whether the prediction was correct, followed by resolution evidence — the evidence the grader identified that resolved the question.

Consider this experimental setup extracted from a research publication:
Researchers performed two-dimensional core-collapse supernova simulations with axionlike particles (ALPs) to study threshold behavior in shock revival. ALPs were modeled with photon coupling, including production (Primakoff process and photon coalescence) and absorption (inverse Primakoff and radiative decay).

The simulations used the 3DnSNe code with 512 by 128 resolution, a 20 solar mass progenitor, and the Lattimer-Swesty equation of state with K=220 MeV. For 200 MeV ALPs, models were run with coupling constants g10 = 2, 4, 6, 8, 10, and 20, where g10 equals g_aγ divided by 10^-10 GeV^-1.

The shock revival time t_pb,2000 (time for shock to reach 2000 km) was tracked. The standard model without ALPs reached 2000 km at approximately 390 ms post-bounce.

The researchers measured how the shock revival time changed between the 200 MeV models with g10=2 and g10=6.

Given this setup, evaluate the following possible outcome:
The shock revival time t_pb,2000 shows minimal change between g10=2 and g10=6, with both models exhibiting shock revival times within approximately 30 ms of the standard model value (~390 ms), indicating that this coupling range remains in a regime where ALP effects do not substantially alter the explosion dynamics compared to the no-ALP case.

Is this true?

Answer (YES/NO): NO